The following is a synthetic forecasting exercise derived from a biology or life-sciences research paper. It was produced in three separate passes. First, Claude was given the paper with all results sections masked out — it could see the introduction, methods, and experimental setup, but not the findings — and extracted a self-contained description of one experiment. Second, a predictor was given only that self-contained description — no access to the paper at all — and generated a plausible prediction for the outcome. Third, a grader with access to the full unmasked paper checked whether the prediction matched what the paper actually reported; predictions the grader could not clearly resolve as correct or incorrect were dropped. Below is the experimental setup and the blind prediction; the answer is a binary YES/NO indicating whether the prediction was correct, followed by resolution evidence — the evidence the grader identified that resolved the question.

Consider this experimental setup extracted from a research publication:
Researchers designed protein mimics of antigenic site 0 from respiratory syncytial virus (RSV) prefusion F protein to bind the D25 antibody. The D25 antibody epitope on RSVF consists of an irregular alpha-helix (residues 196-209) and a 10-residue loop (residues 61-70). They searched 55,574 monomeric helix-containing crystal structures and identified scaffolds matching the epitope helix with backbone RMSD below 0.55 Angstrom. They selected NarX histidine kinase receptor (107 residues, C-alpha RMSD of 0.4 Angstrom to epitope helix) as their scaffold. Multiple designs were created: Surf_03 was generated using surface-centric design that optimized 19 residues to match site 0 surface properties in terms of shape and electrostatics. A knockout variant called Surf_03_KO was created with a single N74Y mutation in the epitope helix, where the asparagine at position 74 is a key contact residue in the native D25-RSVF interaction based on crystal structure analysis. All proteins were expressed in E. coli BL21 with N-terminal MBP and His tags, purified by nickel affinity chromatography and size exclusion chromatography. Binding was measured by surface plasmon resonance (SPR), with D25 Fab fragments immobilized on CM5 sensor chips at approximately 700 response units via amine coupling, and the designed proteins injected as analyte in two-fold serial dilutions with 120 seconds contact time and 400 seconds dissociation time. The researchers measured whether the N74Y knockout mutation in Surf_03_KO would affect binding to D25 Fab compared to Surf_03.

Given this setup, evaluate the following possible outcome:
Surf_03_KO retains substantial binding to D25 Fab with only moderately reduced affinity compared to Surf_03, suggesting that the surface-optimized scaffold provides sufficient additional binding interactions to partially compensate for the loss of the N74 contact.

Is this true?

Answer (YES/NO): NO